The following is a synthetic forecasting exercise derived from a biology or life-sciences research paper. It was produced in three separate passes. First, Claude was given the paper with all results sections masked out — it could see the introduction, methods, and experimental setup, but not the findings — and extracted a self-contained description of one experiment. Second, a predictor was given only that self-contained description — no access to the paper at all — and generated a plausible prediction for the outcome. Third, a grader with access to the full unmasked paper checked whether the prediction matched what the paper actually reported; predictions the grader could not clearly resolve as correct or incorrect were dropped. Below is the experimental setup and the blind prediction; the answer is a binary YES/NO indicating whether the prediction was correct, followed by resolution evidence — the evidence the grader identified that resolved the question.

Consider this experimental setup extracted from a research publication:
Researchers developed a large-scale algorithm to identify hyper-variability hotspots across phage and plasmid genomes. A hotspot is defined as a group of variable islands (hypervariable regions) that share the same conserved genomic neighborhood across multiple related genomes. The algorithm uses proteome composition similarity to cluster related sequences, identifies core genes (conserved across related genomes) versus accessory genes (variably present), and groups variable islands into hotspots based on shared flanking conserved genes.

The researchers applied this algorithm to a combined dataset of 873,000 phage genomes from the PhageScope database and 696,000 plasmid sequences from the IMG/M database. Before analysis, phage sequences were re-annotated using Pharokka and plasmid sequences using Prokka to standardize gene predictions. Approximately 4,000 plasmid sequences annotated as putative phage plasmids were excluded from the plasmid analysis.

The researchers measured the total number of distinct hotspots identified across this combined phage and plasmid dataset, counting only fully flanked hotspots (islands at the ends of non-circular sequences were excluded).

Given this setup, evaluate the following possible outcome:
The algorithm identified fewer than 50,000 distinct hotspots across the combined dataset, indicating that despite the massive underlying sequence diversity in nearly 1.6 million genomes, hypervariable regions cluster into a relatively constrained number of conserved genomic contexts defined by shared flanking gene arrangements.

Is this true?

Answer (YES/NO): YES